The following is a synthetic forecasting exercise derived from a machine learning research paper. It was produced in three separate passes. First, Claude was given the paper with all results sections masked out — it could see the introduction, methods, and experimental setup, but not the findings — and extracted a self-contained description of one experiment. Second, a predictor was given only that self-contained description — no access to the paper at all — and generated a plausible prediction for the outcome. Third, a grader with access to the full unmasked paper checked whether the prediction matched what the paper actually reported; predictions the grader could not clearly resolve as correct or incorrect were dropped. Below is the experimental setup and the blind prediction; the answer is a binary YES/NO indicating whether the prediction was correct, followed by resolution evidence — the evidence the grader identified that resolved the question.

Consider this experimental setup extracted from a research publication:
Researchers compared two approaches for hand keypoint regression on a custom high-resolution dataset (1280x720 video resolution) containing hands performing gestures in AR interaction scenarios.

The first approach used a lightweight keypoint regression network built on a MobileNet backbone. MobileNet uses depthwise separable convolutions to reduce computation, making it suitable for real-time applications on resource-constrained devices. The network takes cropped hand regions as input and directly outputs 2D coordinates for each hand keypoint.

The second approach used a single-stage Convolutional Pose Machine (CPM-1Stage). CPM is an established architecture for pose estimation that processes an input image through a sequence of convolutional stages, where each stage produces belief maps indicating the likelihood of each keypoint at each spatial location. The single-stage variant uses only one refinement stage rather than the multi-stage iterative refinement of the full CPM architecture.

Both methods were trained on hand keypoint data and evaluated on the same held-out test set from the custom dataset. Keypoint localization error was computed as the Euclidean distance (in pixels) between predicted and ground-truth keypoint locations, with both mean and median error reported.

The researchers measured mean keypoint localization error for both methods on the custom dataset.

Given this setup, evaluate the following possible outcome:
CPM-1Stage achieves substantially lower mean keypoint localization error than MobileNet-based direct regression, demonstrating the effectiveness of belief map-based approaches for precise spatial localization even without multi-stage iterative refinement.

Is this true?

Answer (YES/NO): YES